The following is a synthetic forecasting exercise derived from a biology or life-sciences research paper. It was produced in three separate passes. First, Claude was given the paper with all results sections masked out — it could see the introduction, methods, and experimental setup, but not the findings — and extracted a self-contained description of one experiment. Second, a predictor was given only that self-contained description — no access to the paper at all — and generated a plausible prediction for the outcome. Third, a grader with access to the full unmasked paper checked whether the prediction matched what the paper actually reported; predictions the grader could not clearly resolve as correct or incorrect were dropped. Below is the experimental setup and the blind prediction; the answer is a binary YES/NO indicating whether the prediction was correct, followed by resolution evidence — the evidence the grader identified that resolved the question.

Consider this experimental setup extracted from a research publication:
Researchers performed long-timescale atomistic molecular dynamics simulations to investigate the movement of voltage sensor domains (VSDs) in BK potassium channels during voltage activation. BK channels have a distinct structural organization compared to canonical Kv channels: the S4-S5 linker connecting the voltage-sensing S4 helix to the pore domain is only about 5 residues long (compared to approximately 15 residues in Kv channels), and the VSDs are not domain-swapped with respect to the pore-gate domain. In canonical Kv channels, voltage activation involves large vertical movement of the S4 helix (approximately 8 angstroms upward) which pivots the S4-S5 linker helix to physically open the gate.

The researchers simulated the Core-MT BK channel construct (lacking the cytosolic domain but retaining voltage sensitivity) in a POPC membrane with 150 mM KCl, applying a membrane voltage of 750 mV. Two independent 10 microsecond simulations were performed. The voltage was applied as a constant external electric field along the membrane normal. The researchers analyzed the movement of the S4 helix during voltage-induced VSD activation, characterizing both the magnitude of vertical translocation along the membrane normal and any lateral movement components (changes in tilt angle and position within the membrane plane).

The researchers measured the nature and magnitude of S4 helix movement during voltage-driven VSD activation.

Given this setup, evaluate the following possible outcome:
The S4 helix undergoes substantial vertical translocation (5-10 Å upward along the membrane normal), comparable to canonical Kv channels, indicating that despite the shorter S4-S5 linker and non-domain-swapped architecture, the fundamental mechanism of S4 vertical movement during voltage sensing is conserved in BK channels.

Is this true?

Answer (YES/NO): NO